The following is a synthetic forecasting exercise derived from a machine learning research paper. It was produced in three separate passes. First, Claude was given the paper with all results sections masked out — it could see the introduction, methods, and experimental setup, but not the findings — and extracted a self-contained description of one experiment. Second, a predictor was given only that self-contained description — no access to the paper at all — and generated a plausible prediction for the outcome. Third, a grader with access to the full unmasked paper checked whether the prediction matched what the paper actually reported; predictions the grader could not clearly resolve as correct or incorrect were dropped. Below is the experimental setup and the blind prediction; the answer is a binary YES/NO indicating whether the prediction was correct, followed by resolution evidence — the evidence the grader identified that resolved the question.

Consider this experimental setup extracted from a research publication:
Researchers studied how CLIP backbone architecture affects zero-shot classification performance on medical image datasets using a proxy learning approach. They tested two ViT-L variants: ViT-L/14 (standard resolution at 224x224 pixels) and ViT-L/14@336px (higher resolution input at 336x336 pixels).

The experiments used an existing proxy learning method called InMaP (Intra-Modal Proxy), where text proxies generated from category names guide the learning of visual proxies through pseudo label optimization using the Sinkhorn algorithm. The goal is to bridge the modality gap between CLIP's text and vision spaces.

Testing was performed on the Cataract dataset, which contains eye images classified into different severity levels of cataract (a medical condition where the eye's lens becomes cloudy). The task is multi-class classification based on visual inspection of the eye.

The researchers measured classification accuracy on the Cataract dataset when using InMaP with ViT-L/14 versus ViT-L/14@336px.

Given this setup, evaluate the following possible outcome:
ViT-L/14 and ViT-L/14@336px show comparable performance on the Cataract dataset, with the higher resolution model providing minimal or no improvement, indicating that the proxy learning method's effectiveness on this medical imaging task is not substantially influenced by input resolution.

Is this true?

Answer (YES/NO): NO